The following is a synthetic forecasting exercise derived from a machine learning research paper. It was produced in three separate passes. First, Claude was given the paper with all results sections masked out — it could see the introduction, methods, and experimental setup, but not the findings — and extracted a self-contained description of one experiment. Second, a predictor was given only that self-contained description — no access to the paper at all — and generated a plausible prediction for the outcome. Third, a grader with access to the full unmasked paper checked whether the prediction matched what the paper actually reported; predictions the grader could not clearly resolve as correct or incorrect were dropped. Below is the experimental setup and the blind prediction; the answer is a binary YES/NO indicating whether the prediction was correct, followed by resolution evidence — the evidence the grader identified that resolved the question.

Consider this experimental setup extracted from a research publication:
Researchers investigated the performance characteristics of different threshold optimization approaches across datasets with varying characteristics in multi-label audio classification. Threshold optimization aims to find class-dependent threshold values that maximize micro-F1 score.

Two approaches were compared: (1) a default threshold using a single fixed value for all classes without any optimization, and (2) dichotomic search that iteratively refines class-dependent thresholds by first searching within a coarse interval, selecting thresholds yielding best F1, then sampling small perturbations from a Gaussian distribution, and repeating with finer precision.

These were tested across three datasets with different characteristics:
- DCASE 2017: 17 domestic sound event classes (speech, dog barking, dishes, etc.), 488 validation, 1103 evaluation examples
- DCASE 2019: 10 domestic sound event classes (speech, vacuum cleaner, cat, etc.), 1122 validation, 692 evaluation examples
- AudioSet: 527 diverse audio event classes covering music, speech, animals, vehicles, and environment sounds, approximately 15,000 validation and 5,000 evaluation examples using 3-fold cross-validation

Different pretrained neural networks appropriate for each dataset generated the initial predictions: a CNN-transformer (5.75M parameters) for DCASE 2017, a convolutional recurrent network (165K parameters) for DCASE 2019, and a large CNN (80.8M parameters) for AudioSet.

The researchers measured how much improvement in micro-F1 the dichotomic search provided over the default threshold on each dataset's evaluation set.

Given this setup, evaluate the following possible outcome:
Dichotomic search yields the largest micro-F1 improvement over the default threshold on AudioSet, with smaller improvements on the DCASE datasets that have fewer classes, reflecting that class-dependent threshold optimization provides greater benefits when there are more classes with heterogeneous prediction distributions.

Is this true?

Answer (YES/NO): YES